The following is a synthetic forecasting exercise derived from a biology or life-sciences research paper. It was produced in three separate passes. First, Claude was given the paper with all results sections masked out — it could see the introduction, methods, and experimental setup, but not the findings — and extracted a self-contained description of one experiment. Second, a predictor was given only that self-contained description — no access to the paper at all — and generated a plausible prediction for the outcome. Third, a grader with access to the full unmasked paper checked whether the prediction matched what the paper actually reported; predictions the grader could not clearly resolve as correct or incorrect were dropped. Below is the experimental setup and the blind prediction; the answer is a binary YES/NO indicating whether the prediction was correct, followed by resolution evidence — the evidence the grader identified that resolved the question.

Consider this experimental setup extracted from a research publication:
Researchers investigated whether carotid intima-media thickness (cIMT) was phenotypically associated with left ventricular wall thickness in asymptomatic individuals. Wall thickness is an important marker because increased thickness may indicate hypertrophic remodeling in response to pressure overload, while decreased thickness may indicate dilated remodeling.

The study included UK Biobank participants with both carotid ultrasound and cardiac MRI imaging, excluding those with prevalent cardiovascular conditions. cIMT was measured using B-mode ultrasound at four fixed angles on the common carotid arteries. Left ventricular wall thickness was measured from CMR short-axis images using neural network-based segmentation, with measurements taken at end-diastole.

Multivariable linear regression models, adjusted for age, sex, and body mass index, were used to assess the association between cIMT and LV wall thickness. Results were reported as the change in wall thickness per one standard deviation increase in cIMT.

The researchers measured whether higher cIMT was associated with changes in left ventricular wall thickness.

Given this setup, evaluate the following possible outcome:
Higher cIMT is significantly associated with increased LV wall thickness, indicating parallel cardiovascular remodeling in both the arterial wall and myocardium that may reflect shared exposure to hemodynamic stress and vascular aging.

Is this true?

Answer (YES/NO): YES